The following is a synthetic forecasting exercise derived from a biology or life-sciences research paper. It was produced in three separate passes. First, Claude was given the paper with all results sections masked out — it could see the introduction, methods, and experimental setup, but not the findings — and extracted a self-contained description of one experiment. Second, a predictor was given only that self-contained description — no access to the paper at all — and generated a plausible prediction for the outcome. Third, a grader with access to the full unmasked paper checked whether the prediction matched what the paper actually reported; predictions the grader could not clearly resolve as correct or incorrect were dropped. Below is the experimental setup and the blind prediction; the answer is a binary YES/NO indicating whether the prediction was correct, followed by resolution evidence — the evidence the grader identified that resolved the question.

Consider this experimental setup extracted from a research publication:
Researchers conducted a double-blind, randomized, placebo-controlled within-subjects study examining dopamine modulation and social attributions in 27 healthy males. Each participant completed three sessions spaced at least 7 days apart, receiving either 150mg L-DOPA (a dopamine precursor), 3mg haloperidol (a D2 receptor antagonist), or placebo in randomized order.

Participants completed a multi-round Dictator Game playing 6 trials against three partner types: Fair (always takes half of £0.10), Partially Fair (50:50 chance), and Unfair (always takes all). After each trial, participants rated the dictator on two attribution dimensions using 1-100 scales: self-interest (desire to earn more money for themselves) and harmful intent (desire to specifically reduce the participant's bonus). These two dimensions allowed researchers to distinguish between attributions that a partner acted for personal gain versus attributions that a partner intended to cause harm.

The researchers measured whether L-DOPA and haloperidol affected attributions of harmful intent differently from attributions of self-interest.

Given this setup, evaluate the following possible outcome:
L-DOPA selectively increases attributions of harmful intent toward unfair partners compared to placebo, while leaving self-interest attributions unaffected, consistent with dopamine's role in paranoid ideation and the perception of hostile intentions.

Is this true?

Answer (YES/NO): NO